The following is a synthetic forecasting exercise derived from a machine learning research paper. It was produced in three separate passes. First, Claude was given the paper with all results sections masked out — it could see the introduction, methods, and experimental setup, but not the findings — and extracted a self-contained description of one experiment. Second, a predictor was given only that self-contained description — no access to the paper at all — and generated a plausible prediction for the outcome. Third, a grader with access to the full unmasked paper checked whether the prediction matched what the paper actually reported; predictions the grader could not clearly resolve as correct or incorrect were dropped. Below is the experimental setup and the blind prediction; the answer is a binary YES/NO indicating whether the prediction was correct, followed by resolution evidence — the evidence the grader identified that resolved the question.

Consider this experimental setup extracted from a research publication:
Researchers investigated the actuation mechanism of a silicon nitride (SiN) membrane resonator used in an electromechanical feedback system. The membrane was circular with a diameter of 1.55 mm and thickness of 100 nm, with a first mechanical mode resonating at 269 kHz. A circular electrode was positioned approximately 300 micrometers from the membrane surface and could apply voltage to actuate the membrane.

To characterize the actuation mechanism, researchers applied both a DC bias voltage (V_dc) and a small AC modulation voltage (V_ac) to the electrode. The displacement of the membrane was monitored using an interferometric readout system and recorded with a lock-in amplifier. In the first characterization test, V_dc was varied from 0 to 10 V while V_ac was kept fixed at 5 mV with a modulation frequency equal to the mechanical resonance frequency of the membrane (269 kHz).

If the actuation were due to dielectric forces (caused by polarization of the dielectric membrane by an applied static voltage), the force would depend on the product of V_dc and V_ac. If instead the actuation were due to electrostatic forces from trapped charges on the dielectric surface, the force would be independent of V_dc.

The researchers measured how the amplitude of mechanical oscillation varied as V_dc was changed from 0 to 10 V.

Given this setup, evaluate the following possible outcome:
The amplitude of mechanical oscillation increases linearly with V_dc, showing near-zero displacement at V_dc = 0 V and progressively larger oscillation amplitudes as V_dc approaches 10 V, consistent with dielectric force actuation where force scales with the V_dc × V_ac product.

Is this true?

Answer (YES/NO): NO